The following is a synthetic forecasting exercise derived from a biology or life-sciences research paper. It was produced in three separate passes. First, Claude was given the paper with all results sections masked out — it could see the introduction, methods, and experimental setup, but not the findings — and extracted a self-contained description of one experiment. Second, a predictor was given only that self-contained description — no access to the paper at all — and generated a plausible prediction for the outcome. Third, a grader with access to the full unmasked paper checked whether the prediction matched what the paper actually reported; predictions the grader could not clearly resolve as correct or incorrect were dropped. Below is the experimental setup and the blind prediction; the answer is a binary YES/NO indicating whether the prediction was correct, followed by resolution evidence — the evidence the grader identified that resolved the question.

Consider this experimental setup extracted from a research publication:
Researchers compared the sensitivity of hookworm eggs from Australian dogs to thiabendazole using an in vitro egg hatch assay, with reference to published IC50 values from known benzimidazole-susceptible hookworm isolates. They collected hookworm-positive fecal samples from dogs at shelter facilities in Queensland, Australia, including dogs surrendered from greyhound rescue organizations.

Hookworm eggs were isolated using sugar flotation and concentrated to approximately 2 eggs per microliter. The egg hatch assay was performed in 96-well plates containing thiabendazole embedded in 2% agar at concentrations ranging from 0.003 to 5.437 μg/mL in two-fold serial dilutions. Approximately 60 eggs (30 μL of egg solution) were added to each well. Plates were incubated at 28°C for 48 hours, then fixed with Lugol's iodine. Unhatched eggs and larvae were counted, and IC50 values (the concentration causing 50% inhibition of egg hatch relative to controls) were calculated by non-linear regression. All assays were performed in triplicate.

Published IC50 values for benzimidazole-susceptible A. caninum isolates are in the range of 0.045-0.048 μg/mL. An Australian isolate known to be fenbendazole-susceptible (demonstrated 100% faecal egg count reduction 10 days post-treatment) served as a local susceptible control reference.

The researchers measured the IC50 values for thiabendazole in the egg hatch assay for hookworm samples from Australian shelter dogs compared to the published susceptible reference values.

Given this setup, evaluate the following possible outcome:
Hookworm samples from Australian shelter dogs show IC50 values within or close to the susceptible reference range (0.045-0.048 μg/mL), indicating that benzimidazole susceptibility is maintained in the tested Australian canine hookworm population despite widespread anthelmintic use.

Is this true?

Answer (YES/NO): NO